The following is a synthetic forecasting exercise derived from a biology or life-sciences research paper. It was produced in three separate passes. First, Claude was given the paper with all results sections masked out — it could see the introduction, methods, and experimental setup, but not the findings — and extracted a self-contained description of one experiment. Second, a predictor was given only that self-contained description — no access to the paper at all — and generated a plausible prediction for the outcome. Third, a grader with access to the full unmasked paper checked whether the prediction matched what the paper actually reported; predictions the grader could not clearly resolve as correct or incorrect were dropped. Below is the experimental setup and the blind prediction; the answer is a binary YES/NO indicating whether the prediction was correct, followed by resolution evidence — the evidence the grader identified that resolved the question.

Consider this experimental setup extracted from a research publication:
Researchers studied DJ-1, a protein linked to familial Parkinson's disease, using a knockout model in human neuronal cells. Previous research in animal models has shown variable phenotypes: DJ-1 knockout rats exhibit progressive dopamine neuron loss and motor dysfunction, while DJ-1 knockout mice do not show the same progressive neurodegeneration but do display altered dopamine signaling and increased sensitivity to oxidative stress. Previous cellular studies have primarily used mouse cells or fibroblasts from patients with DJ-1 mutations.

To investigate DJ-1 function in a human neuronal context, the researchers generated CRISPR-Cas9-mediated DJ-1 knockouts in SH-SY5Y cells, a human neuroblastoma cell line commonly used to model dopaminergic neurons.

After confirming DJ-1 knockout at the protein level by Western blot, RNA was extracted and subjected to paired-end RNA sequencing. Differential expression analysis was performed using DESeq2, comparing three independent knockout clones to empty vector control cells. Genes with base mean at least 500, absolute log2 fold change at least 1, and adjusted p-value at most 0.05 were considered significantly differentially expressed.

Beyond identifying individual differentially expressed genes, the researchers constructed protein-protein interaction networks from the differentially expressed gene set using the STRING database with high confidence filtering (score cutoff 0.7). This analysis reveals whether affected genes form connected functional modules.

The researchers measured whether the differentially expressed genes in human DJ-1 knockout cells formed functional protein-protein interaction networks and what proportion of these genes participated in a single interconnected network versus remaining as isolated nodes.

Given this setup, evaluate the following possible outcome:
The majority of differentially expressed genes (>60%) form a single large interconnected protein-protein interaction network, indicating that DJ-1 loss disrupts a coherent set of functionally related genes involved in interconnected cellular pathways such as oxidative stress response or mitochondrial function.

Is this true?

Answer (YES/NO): NO